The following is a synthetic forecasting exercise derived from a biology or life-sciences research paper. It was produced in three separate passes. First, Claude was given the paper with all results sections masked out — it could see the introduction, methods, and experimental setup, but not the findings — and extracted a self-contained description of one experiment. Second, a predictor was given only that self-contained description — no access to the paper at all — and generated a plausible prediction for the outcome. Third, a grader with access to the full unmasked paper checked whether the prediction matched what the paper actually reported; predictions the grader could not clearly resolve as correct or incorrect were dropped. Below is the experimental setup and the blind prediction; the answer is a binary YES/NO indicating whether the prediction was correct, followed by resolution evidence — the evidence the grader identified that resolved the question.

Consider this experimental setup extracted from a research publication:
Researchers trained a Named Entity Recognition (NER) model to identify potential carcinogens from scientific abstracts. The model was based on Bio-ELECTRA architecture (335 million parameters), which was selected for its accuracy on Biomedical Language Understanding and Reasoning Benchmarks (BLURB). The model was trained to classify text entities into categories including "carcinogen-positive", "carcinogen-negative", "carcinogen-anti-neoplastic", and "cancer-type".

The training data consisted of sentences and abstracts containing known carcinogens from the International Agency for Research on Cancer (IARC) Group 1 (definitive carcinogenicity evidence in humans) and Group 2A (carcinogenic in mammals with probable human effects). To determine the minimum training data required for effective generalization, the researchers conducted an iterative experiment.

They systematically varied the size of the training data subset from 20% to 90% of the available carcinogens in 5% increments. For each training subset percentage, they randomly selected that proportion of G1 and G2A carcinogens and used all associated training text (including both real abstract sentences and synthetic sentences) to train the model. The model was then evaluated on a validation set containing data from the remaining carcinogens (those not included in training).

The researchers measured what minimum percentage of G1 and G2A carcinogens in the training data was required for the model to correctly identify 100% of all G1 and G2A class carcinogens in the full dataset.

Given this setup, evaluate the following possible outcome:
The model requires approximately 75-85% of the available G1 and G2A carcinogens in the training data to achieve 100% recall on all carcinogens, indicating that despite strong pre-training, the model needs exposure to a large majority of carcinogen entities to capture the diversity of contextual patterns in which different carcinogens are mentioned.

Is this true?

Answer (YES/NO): NO